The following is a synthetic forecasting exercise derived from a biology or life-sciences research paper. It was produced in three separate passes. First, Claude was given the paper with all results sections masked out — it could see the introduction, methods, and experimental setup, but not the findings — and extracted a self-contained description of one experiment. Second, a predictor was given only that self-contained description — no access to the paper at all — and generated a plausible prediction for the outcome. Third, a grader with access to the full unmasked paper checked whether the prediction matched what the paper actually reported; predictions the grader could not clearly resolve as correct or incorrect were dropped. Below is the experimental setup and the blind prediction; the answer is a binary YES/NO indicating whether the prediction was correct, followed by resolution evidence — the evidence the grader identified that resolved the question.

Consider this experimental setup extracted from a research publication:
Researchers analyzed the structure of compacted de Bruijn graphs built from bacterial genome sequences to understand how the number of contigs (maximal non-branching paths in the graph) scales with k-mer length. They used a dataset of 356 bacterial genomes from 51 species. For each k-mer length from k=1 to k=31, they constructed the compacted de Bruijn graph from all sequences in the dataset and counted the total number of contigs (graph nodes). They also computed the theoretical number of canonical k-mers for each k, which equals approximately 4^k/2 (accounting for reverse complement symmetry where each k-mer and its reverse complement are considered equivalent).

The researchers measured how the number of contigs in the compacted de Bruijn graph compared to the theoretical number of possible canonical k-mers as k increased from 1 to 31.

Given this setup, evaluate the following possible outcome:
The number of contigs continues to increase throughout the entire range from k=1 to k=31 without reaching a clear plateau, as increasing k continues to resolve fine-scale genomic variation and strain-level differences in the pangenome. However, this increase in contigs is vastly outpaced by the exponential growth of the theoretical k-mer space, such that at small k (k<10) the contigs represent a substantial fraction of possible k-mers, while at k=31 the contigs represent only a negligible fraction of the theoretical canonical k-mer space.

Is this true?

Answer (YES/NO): NO